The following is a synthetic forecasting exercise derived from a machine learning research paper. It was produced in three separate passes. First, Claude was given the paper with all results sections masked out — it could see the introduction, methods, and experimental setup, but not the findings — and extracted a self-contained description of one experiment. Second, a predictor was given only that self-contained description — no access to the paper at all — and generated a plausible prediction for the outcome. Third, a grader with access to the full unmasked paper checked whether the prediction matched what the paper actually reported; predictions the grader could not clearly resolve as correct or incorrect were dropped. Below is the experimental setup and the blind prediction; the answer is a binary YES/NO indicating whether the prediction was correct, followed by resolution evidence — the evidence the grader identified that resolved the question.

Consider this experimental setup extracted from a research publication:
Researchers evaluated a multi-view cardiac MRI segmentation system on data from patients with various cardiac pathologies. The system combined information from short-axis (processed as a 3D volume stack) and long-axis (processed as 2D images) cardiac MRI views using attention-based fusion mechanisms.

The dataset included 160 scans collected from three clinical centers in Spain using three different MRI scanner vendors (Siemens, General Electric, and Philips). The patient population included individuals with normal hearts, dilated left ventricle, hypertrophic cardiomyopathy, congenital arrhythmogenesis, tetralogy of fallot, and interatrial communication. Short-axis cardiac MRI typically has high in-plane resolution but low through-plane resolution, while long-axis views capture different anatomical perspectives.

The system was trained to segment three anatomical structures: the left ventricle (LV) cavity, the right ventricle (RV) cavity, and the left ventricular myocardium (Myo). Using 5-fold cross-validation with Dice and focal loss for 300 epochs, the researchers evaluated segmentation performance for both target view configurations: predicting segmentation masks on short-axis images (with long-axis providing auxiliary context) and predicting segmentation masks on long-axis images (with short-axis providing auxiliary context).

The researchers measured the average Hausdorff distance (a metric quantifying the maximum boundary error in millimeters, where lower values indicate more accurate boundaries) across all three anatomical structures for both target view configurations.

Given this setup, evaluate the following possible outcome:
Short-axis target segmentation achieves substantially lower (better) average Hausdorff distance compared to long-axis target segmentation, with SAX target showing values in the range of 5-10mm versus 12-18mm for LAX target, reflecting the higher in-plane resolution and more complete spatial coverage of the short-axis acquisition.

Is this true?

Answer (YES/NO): NO